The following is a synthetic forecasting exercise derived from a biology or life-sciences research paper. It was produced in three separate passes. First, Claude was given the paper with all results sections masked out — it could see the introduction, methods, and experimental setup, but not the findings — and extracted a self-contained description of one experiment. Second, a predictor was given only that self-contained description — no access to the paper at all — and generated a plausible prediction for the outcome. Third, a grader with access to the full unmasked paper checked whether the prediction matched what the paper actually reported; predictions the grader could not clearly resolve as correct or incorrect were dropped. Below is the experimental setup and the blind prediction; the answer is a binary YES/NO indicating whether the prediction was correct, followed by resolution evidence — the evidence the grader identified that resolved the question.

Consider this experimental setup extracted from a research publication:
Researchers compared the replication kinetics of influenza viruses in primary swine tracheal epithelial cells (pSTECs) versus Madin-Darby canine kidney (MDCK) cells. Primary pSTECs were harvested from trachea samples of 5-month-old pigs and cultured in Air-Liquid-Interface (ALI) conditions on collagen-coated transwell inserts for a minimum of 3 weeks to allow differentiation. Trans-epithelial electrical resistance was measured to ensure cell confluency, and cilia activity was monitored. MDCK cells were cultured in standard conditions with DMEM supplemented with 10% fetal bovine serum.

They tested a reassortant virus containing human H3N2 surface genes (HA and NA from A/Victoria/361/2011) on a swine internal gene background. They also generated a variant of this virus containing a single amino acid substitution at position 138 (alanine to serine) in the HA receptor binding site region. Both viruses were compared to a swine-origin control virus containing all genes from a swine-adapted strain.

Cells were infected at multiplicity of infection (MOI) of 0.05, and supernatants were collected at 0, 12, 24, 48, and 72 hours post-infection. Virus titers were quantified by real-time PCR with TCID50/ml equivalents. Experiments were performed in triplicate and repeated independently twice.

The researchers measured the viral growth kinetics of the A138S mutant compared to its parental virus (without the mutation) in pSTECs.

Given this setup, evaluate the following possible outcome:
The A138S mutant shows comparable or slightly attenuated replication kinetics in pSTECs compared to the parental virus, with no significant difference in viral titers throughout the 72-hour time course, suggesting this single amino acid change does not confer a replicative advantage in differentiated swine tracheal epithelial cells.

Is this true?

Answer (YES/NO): NO